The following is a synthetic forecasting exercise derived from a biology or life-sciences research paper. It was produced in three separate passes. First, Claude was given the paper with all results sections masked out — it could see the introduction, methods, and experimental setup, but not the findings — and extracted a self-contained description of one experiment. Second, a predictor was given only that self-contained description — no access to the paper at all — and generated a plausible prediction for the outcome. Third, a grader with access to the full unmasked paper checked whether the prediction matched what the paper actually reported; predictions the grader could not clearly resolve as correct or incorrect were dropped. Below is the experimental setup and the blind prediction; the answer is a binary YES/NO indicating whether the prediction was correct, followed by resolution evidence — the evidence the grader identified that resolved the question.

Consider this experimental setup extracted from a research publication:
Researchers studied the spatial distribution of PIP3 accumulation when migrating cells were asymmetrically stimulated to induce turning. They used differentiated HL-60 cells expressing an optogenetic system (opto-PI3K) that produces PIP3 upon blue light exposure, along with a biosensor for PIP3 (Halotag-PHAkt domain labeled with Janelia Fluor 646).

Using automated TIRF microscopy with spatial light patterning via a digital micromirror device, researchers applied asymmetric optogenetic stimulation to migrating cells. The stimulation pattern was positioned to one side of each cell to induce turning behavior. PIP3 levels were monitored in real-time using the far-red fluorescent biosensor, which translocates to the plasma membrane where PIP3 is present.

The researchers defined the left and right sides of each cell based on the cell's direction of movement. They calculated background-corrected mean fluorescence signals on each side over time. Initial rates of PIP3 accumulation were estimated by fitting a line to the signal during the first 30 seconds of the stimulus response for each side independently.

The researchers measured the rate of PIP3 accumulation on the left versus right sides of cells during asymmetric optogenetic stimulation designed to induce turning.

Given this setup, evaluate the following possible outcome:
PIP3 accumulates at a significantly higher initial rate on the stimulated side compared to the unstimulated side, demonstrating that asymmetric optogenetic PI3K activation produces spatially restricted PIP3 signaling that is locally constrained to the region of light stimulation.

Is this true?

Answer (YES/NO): YES